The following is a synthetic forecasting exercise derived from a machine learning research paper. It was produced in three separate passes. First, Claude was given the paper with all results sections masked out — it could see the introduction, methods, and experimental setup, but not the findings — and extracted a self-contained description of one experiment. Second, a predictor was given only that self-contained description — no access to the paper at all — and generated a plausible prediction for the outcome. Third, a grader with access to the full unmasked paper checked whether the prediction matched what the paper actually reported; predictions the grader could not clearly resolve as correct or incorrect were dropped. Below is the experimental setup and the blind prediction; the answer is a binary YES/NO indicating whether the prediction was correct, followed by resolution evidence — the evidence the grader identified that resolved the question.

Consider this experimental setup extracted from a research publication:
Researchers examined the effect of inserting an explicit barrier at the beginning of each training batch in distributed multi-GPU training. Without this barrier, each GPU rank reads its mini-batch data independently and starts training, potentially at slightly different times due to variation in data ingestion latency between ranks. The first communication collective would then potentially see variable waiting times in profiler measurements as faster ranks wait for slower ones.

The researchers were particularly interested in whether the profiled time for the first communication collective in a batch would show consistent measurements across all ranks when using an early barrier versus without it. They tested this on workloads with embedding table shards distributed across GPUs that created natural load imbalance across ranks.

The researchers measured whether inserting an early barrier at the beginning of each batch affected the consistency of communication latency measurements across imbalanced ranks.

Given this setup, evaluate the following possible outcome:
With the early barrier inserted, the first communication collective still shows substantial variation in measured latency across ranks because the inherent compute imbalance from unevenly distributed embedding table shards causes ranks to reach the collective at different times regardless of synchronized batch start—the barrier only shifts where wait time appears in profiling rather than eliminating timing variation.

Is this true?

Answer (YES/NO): NO